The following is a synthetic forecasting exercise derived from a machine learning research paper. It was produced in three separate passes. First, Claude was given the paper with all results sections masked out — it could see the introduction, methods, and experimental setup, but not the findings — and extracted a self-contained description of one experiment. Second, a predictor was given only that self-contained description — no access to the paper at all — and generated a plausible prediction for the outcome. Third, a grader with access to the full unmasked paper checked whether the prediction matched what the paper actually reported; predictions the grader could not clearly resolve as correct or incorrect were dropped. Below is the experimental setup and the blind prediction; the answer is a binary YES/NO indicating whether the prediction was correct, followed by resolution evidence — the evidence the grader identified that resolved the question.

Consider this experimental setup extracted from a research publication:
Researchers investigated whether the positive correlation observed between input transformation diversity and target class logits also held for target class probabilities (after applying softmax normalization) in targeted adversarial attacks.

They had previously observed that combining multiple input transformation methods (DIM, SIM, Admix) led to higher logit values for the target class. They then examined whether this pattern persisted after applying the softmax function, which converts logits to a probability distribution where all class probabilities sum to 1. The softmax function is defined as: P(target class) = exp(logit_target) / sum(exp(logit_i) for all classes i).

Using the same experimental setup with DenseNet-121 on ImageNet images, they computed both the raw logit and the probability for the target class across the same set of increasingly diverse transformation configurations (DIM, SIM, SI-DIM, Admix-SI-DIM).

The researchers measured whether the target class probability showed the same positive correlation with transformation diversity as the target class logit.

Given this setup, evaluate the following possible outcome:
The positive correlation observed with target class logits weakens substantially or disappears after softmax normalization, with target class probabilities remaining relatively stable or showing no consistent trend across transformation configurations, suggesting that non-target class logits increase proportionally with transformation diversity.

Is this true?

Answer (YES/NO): NO